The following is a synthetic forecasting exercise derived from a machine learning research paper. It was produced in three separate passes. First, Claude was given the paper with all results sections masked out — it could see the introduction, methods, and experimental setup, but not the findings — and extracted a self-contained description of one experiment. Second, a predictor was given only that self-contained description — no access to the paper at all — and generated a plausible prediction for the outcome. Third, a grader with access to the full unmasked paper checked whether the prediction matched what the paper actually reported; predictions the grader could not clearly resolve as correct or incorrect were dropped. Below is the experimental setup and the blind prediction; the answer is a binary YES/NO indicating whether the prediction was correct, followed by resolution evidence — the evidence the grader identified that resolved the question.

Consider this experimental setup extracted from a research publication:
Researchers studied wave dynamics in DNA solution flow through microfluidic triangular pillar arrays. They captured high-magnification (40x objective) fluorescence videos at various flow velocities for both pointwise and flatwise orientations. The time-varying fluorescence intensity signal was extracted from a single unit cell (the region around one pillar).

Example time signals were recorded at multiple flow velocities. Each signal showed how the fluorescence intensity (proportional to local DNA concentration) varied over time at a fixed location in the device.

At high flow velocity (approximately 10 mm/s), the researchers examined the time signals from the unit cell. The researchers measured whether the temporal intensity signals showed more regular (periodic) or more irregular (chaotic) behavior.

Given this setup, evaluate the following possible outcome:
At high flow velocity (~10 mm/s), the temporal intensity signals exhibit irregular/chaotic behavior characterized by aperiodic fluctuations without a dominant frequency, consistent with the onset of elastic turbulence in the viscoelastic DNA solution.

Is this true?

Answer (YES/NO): NO